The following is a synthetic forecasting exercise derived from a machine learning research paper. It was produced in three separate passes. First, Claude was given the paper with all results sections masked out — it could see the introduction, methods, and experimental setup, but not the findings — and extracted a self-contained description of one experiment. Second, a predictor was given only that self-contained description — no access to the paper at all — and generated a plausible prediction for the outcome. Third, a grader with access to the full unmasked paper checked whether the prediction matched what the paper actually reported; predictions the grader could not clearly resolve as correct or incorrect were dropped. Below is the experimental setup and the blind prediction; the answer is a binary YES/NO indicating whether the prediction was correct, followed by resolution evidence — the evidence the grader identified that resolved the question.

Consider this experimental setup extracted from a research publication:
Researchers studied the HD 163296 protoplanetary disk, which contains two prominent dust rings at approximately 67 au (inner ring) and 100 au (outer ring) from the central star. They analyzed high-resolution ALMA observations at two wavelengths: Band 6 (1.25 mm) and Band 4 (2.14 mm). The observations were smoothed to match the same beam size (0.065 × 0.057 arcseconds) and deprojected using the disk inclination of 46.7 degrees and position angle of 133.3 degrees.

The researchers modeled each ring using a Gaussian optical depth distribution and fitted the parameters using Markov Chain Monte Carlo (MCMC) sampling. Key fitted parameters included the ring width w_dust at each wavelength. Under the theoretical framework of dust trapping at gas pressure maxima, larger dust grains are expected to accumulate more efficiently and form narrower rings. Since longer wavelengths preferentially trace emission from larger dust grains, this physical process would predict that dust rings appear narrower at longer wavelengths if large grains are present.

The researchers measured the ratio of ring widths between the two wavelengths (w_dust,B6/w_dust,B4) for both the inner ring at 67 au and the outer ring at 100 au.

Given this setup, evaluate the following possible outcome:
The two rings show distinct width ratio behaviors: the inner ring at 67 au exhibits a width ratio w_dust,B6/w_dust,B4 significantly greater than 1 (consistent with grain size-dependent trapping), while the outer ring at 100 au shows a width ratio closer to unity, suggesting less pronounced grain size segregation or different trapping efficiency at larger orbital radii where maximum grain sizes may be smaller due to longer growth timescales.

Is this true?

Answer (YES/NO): NO